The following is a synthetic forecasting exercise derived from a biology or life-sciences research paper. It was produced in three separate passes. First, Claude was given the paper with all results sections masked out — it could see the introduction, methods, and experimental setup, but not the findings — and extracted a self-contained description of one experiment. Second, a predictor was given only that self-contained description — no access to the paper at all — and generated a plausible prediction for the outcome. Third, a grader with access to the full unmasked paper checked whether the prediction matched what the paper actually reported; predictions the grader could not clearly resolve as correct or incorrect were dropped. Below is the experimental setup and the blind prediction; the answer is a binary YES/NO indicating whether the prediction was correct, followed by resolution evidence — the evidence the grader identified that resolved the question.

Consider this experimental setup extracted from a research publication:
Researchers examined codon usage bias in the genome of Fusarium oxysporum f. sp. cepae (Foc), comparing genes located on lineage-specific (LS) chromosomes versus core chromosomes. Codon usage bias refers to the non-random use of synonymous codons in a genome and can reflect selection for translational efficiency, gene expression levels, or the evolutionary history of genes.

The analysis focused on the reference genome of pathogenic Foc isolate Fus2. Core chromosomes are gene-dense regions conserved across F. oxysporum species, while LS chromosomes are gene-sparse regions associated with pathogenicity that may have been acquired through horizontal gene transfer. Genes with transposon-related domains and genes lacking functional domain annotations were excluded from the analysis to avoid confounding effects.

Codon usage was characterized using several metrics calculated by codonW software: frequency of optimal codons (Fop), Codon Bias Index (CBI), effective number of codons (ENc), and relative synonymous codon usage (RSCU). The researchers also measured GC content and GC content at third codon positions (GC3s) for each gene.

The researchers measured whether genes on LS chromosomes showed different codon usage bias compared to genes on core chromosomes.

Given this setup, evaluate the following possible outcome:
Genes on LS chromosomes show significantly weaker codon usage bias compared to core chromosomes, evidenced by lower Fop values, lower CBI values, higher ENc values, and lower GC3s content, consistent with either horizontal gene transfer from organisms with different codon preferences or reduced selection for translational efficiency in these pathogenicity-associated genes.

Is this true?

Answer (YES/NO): NO